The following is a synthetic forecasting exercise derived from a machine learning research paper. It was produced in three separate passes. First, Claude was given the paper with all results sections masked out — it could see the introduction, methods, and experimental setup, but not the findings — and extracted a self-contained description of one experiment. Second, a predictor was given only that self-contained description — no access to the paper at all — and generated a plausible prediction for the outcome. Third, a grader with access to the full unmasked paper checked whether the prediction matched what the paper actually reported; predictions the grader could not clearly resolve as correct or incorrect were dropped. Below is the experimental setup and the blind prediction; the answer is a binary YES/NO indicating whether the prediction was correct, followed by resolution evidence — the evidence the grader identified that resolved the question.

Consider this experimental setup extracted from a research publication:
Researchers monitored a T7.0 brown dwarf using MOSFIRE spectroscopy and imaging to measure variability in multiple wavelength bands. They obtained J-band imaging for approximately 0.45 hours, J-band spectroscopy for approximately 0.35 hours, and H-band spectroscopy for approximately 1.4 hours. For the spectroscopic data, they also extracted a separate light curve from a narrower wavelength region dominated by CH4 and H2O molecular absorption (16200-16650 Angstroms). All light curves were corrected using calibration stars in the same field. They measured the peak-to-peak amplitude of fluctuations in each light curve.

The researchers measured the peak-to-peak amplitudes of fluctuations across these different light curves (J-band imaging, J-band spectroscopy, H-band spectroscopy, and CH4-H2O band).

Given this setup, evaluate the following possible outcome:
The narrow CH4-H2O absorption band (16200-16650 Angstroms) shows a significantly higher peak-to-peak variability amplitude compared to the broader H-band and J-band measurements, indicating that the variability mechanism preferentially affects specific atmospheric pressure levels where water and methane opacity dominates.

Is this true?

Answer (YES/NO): YES